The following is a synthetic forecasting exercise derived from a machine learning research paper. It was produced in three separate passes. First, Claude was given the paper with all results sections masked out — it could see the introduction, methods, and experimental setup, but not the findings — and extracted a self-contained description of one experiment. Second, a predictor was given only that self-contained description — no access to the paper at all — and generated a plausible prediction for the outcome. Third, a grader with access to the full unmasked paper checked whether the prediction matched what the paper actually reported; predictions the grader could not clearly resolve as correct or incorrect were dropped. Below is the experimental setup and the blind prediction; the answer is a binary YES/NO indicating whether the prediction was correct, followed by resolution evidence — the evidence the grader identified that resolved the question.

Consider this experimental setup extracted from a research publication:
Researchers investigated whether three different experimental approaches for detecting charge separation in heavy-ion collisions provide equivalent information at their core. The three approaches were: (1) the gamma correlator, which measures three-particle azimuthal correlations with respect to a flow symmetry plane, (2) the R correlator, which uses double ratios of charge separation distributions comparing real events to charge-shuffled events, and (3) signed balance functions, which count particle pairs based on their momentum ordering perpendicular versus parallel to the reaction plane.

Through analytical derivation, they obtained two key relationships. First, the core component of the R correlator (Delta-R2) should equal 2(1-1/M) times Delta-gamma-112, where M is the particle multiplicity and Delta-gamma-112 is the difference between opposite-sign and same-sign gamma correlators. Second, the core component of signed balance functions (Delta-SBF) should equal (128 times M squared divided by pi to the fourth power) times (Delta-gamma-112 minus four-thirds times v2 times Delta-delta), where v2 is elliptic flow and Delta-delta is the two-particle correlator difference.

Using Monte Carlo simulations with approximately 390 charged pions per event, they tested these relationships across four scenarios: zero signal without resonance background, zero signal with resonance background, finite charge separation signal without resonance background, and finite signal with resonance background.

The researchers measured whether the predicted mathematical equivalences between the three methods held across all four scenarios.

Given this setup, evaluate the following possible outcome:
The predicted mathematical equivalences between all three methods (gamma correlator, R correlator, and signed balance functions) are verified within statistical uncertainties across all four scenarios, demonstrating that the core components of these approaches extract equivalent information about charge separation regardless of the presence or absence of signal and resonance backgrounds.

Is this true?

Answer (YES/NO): YES